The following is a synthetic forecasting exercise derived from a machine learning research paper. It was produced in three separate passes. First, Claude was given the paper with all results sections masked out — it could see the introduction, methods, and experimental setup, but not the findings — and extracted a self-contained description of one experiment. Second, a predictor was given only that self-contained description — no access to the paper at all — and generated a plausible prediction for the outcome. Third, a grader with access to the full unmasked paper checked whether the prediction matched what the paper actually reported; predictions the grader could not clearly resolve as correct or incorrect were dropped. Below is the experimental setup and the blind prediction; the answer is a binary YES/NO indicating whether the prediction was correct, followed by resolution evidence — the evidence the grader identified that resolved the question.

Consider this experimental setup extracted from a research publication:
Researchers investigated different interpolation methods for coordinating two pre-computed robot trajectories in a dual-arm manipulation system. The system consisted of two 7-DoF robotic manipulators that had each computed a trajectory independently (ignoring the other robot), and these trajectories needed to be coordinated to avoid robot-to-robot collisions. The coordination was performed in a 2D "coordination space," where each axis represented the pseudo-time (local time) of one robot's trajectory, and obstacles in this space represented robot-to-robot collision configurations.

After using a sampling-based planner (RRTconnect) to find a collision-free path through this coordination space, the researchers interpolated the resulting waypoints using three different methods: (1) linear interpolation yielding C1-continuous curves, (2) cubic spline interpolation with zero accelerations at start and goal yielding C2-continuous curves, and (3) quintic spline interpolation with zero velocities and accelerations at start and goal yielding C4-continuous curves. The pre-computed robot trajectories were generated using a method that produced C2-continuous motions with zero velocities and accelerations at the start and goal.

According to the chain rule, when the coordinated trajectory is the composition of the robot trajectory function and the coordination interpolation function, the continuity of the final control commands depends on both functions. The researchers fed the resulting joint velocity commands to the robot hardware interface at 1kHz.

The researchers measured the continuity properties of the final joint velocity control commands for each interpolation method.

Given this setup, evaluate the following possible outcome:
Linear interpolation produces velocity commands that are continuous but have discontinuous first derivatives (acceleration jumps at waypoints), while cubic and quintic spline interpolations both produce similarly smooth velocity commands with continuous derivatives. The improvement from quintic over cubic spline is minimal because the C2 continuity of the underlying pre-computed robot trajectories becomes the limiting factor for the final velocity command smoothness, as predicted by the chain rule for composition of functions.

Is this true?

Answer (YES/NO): NO